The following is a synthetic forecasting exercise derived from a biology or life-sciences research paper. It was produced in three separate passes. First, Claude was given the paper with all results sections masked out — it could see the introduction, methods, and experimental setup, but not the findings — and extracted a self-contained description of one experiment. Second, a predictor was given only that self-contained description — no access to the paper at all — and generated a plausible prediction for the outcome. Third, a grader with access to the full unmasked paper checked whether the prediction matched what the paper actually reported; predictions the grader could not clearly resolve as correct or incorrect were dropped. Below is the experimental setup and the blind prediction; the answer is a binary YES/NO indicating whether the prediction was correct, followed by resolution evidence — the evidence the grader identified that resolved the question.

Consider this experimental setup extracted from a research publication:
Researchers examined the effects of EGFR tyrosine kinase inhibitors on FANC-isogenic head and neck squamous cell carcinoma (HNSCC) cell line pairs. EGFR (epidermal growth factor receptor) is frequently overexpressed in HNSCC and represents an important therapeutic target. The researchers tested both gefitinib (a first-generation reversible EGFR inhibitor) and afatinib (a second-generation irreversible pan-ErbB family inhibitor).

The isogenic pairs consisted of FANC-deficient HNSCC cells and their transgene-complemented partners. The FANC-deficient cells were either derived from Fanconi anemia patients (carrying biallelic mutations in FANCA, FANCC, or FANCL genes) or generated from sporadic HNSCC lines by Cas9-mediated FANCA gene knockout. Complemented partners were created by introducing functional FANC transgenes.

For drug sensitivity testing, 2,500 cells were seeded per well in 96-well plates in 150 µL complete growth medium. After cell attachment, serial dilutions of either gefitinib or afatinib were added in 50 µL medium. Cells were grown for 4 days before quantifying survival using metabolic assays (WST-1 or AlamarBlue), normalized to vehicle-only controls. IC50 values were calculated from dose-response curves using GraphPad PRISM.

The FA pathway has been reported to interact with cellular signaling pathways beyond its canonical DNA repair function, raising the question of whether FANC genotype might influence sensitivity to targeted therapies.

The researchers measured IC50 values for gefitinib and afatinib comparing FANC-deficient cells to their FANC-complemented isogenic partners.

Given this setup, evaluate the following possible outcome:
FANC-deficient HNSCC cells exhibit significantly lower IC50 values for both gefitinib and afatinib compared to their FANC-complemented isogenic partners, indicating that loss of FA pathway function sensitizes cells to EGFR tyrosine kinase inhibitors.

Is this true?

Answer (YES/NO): NO